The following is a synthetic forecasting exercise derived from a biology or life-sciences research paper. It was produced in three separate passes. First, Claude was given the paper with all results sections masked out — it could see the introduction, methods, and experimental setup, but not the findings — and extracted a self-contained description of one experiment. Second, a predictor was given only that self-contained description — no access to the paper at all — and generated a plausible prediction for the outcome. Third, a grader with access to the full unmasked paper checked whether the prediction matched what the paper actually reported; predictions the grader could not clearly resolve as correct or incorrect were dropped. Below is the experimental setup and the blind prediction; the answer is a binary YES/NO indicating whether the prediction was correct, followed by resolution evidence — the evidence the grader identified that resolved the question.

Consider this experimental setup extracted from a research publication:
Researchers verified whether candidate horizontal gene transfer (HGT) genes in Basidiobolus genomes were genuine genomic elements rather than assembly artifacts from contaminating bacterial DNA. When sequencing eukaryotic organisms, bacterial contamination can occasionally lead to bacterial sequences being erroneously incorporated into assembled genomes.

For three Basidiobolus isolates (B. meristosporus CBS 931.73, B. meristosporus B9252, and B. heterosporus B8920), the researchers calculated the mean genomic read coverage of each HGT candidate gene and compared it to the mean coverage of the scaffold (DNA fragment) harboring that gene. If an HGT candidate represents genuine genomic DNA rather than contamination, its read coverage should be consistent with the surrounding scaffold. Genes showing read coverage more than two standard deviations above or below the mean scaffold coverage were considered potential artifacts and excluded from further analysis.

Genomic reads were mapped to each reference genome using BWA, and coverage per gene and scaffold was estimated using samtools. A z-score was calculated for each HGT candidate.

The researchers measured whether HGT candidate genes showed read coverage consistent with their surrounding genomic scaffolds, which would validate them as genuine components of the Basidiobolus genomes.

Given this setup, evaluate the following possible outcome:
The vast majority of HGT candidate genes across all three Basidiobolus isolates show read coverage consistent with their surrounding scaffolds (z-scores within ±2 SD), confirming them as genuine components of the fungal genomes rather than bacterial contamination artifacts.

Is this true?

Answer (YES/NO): YES